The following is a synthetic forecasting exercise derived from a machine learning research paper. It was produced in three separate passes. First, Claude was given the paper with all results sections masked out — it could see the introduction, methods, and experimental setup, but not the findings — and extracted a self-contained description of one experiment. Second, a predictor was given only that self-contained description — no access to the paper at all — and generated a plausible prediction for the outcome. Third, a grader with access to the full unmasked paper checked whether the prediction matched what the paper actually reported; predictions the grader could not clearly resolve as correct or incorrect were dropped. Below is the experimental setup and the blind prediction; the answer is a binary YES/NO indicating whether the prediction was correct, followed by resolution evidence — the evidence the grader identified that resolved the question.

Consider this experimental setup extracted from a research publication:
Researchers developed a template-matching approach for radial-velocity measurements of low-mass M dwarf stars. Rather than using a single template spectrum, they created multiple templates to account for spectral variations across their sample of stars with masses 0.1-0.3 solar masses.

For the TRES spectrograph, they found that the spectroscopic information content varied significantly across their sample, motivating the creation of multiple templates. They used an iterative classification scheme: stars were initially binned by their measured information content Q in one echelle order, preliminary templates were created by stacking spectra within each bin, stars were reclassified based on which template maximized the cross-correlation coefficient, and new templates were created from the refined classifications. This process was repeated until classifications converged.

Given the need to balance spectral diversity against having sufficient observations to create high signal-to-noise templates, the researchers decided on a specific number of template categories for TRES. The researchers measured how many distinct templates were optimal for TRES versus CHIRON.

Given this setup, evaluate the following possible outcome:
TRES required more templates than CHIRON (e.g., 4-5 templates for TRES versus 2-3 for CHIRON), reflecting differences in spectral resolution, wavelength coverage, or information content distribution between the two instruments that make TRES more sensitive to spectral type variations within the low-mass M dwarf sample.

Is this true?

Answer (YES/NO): NO